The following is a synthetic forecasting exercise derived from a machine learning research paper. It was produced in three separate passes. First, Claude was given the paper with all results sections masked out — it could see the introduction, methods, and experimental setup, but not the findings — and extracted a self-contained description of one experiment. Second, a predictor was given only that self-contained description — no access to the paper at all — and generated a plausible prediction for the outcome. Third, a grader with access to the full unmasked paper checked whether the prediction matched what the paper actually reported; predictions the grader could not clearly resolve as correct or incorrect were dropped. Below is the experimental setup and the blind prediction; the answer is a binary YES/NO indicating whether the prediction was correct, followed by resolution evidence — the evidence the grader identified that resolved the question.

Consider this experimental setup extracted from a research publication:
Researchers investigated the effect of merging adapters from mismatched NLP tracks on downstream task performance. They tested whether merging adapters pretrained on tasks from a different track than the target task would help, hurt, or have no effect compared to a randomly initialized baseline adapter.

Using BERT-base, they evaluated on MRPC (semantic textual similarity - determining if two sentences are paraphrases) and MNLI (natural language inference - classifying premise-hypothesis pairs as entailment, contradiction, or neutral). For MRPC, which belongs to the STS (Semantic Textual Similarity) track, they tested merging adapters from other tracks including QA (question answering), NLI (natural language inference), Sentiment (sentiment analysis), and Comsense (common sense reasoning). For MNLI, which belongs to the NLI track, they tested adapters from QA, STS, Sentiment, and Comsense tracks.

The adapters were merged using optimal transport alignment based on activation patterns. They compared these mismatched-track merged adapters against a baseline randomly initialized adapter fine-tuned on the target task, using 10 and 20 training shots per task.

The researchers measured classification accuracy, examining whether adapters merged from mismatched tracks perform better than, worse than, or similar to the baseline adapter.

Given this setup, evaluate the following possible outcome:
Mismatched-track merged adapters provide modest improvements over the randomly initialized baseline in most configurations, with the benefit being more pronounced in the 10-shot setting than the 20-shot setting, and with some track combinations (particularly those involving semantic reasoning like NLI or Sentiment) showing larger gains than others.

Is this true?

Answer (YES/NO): NO